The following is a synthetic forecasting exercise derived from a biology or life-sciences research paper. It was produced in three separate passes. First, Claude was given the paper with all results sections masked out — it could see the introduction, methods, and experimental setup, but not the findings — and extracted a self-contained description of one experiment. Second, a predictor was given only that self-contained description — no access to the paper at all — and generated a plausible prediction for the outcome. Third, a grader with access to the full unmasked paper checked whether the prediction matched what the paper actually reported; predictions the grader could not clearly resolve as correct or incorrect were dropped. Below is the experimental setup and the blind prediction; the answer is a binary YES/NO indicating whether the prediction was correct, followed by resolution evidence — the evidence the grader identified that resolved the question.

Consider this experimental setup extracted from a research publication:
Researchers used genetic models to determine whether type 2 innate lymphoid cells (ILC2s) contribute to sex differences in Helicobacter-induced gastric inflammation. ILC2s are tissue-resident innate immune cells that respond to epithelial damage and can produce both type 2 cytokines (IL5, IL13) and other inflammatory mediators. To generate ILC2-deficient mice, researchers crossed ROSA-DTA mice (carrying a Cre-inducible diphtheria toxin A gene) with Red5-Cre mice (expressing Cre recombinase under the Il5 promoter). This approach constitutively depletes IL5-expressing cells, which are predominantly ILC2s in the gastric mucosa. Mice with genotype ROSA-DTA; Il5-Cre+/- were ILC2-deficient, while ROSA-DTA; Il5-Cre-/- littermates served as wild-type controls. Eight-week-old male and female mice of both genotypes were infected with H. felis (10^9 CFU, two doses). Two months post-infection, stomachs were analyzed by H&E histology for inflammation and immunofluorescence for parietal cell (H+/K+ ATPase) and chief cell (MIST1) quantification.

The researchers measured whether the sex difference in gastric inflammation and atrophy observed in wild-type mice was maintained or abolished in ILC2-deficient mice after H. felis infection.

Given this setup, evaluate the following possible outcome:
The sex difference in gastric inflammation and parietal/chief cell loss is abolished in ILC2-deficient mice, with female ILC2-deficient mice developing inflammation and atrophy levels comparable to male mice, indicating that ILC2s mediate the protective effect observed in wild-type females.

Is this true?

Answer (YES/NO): NO